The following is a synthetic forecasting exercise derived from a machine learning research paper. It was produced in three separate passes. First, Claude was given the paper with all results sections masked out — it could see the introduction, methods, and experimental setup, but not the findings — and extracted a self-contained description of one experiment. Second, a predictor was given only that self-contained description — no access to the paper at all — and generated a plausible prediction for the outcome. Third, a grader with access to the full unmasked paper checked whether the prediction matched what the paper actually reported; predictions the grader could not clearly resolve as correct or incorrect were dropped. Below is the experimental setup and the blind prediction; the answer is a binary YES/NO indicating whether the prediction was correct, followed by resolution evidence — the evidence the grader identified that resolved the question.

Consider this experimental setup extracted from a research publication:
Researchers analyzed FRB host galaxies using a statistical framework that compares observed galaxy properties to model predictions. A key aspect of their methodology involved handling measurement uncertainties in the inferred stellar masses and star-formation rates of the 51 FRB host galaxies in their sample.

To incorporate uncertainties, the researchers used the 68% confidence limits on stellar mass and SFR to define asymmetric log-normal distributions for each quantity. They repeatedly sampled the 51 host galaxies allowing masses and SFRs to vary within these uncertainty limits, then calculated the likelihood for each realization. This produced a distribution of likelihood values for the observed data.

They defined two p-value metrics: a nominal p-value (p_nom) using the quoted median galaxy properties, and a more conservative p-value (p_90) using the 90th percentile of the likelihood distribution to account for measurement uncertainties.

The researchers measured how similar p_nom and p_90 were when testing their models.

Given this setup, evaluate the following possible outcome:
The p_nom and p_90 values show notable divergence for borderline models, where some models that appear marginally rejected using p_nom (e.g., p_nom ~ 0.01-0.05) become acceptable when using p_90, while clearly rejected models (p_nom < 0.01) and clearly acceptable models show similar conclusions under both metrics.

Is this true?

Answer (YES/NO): NO